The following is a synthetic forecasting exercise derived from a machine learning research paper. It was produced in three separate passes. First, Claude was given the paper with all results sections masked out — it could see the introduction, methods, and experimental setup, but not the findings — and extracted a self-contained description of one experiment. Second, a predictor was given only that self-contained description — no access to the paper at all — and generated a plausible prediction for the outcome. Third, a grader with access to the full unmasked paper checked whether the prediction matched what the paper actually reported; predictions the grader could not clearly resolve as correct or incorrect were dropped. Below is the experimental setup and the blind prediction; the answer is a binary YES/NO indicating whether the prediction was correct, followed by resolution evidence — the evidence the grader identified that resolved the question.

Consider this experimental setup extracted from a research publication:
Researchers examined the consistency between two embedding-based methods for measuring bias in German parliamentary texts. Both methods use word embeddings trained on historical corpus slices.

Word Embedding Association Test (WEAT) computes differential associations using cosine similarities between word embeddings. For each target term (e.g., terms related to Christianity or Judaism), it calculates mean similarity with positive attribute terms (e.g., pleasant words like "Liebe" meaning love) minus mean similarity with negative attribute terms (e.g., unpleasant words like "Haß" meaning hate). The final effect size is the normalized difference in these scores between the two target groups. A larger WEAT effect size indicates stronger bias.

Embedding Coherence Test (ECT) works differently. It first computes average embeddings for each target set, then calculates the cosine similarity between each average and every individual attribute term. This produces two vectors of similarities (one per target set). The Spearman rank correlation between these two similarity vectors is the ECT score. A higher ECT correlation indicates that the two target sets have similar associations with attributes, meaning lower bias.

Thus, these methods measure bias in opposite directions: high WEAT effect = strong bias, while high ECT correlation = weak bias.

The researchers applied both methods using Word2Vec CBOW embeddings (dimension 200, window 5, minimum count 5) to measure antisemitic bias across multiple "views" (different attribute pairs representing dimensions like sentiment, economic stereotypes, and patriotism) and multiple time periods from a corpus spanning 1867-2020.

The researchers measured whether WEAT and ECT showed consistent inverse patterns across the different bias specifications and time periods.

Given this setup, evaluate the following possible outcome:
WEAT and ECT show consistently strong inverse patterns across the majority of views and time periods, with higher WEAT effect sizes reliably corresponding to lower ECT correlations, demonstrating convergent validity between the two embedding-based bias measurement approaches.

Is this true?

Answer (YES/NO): NO